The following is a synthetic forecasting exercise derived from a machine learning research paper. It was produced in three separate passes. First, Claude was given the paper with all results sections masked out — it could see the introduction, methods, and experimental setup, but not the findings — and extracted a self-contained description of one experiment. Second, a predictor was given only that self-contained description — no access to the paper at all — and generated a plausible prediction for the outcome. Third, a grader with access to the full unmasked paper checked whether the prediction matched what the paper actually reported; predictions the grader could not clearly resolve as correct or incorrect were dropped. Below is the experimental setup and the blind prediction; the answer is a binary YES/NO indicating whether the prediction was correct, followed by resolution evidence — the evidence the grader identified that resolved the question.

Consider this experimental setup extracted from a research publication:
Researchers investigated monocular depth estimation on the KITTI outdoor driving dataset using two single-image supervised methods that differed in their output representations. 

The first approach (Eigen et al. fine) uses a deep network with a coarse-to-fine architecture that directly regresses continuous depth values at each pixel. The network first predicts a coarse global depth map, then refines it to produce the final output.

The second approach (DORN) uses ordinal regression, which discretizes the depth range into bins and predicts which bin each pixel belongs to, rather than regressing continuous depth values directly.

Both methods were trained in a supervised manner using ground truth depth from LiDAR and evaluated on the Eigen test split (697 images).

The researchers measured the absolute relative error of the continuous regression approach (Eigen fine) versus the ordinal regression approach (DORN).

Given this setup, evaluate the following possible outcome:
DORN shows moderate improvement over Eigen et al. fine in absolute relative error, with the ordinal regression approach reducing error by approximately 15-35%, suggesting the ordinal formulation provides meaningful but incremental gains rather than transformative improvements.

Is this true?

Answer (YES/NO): NO